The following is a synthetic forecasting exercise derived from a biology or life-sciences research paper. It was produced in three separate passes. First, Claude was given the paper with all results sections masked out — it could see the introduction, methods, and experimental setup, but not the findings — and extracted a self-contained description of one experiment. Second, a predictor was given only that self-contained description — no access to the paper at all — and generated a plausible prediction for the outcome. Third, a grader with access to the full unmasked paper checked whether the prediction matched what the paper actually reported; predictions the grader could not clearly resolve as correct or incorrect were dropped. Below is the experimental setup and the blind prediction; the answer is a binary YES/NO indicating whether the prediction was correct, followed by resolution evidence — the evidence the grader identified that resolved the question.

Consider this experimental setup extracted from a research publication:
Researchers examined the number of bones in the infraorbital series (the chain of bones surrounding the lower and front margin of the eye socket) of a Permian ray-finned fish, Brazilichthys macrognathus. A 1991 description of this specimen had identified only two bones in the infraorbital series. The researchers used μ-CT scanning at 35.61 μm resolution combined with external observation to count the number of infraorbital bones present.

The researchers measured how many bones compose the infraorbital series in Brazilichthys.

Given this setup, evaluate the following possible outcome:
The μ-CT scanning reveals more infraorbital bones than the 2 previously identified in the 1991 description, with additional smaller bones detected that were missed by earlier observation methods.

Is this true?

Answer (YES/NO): NO